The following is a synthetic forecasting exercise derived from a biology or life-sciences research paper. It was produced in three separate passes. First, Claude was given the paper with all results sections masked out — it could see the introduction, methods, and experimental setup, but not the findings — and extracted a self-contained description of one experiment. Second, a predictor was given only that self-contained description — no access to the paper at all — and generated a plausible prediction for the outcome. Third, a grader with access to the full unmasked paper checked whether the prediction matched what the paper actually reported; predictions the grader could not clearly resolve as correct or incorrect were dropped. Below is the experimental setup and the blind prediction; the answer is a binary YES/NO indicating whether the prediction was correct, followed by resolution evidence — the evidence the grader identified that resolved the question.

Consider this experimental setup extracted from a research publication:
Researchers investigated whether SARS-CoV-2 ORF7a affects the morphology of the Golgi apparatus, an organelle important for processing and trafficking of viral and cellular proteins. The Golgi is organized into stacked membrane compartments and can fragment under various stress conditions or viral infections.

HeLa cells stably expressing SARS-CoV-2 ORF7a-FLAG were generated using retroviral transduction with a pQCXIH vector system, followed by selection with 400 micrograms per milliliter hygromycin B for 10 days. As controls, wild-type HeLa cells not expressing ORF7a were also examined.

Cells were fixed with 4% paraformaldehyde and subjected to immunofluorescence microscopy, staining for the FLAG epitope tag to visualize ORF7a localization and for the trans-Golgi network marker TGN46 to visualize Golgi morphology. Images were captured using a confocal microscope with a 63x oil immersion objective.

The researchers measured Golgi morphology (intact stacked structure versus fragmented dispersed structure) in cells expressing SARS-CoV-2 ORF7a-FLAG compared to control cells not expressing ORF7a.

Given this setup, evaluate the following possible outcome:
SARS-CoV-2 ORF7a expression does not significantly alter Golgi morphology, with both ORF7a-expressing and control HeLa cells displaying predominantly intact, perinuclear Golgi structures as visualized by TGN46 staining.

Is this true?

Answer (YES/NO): NO